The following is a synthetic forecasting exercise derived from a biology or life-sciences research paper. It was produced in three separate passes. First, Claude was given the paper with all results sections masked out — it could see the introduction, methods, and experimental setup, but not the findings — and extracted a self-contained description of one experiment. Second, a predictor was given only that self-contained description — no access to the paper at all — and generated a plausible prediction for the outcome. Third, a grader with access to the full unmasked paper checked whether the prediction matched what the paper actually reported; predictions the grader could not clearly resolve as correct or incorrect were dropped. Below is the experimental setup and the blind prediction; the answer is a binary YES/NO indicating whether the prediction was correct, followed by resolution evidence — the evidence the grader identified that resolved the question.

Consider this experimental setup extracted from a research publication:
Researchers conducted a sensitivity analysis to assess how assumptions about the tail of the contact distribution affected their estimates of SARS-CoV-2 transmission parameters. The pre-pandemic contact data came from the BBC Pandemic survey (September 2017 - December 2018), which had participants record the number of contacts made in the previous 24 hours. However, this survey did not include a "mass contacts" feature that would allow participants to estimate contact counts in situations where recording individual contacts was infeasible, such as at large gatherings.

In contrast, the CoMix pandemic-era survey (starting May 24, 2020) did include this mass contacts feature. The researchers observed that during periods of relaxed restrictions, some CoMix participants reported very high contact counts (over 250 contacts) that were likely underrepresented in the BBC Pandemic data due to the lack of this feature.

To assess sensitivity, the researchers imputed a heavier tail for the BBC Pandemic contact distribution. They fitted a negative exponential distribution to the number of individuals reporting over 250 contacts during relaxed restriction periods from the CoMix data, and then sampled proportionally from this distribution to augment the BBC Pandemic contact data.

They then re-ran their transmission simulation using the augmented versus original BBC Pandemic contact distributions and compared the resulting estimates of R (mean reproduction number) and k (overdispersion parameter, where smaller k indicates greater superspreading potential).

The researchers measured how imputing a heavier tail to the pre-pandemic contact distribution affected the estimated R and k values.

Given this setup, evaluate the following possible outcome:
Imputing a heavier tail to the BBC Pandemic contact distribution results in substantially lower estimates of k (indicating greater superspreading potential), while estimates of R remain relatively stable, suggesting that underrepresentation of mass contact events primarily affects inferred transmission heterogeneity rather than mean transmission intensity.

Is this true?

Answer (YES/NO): NO